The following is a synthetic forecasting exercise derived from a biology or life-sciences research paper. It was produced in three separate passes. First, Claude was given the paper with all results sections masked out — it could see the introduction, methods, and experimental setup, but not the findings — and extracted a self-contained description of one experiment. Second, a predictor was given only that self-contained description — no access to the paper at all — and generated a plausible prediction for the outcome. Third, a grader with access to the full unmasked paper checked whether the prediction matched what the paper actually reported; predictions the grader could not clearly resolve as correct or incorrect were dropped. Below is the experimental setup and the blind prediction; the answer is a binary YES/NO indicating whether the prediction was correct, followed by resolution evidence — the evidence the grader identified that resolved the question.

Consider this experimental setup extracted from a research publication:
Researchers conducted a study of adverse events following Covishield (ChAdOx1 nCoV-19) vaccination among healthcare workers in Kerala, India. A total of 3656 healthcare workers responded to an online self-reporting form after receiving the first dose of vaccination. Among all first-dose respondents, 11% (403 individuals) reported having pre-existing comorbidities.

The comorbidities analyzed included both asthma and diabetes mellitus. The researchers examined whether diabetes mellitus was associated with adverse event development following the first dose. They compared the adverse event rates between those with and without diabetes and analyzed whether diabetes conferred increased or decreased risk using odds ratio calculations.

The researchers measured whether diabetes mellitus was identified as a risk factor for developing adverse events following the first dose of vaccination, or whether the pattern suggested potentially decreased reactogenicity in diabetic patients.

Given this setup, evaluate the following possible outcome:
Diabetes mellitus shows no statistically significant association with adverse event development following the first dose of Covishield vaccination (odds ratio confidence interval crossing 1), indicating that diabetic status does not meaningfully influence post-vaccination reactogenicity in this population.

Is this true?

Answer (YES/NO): NO